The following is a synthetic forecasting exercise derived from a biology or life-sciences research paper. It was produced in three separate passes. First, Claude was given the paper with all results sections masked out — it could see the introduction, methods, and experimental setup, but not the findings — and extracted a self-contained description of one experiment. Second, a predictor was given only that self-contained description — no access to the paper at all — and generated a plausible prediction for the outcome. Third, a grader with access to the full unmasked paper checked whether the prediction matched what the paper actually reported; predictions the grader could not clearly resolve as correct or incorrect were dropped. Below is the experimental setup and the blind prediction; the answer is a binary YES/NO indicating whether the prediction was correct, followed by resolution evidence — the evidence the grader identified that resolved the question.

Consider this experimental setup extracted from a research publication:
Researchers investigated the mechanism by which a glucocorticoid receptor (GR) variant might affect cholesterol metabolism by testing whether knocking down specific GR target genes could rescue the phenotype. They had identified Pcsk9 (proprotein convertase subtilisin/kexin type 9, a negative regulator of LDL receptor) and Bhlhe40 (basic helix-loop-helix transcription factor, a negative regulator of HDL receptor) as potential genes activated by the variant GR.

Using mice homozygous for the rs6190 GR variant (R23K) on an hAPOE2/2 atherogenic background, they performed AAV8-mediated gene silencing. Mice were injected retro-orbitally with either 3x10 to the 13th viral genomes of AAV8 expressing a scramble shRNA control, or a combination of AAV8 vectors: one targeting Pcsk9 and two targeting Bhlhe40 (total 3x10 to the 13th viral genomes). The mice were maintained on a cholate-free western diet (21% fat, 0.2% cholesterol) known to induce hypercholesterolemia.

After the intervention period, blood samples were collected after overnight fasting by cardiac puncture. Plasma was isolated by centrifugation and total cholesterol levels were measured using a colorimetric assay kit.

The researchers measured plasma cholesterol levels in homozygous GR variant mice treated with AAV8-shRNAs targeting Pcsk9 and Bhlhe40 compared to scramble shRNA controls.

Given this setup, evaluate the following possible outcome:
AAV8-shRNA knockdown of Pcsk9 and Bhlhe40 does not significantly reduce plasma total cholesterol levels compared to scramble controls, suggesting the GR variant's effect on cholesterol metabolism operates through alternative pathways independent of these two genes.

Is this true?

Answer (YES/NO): NO